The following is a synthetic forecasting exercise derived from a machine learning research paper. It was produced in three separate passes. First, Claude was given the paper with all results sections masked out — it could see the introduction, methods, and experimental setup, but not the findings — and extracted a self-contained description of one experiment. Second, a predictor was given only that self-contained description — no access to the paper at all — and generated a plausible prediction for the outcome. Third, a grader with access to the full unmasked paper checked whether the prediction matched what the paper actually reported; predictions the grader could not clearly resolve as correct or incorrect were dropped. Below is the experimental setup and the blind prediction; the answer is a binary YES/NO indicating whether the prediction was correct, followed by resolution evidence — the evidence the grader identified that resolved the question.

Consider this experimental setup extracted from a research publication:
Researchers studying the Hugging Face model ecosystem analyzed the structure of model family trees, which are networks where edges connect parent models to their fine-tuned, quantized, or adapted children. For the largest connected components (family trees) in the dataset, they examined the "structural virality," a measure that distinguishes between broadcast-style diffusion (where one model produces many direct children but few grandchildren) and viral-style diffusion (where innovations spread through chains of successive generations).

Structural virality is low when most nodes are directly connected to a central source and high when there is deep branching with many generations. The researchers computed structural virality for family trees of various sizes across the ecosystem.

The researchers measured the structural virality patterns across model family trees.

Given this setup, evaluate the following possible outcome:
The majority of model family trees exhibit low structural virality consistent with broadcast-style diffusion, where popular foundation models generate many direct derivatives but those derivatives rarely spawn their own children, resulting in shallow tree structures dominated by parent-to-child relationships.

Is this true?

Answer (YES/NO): NO